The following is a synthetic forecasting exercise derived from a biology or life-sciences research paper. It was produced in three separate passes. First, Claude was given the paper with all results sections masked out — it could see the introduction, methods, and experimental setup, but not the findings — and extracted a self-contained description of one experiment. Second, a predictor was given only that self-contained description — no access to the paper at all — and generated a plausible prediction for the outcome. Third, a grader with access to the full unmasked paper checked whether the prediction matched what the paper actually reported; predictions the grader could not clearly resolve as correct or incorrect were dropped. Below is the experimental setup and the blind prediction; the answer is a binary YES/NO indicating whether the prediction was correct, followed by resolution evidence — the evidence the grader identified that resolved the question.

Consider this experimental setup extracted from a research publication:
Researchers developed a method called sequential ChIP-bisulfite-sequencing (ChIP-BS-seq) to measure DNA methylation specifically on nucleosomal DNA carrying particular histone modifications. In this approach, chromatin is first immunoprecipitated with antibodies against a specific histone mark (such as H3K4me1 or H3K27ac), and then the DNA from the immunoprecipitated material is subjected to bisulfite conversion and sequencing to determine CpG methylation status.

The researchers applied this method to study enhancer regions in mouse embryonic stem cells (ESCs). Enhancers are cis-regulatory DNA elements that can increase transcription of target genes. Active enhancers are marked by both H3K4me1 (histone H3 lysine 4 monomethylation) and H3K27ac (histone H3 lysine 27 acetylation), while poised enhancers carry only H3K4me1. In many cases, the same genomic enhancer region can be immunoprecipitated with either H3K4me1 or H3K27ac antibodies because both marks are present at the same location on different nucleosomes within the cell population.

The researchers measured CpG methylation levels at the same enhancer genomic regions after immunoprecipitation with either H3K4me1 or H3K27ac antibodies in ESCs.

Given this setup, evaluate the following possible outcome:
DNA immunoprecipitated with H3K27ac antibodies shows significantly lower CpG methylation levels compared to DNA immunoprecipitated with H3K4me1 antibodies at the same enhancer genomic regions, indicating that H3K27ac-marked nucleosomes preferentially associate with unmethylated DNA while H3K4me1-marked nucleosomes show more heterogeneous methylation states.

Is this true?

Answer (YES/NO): YES